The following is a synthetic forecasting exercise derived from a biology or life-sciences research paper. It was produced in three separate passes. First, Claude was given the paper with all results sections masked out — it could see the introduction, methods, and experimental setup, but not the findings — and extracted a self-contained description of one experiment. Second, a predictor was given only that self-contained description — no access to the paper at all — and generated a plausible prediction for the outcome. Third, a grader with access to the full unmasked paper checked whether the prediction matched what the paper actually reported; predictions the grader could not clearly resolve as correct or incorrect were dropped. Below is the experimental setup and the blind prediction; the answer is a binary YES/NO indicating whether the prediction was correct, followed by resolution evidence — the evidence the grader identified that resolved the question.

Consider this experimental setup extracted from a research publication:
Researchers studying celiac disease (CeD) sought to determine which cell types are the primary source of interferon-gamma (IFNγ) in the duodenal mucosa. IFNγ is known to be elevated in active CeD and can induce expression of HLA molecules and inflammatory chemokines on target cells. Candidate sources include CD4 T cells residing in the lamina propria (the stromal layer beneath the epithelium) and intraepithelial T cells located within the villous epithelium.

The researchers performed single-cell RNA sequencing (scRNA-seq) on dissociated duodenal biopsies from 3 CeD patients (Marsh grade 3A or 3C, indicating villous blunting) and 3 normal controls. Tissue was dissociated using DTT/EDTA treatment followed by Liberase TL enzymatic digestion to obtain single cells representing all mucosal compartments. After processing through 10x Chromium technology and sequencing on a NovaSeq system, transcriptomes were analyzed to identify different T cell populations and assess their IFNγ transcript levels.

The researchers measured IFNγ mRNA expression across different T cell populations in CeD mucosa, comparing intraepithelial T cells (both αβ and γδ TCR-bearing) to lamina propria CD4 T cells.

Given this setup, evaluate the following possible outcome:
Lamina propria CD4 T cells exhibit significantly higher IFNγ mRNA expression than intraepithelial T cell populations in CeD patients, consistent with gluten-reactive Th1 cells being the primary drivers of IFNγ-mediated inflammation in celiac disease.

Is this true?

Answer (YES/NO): NO